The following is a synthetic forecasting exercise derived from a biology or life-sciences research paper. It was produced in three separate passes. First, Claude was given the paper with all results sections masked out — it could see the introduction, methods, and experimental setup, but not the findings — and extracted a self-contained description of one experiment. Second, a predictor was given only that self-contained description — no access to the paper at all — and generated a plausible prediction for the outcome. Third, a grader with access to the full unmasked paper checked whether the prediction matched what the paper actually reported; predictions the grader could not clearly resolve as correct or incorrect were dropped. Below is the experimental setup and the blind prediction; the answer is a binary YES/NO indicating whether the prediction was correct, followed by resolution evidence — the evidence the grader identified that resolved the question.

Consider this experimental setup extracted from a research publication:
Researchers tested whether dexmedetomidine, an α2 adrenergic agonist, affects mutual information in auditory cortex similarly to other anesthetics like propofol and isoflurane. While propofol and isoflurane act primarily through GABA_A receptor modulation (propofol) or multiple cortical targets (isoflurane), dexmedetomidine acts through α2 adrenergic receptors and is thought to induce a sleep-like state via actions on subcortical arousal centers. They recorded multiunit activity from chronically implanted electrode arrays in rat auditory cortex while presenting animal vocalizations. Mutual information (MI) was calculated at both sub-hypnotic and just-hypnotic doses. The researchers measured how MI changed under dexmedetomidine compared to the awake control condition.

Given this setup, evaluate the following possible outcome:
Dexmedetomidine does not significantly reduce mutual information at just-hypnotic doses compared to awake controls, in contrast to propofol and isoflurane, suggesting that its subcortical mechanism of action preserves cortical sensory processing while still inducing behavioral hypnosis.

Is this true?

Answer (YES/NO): YES